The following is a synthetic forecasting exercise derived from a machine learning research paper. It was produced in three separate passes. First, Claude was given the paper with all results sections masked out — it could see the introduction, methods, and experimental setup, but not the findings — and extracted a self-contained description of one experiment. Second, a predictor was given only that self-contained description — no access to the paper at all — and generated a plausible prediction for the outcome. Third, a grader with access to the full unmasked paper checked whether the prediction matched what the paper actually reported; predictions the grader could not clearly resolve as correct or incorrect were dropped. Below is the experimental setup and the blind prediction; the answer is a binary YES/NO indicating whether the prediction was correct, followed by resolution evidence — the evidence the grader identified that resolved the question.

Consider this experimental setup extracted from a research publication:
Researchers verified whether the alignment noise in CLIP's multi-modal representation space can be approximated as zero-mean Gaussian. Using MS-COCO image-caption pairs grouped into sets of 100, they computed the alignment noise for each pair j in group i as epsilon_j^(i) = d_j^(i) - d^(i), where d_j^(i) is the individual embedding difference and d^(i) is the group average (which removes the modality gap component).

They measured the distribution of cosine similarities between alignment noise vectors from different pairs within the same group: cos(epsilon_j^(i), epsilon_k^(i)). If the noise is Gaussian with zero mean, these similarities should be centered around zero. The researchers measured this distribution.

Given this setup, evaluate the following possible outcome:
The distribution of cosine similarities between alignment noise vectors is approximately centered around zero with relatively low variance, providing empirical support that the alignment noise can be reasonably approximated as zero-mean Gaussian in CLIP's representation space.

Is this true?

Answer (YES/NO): YES